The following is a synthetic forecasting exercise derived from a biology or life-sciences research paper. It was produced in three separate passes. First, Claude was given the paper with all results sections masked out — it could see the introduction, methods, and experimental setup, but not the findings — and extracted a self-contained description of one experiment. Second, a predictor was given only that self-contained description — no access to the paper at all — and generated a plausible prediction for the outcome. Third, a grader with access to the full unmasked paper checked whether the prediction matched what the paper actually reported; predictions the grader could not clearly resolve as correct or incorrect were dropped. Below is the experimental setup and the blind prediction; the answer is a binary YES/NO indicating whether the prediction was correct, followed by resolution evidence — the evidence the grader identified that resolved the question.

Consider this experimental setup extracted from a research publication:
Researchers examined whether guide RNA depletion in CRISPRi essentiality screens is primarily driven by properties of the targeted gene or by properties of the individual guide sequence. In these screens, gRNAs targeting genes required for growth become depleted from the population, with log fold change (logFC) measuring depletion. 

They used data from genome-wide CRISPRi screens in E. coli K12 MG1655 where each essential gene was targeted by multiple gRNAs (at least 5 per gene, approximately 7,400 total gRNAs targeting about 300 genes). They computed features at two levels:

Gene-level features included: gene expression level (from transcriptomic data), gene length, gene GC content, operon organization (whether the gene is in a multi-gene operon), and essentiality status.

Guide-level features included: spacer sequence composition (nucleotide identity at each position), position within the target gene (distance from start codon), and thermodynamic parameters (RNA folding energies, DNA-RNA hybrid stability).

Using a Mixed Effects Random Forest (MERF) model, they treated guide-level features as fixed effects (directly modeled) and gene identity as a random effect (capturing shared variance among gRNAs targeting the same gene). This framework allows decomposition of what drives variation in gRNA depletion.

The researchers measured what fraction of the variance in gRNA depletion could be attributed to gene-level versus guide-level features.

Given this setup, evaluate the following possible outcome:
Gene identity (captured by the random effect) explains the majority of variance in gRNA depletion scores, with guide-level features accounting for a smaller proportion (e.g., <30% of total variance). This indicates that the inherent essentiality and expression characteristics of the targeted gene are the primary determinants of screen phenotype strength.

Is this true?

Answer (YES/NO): YES